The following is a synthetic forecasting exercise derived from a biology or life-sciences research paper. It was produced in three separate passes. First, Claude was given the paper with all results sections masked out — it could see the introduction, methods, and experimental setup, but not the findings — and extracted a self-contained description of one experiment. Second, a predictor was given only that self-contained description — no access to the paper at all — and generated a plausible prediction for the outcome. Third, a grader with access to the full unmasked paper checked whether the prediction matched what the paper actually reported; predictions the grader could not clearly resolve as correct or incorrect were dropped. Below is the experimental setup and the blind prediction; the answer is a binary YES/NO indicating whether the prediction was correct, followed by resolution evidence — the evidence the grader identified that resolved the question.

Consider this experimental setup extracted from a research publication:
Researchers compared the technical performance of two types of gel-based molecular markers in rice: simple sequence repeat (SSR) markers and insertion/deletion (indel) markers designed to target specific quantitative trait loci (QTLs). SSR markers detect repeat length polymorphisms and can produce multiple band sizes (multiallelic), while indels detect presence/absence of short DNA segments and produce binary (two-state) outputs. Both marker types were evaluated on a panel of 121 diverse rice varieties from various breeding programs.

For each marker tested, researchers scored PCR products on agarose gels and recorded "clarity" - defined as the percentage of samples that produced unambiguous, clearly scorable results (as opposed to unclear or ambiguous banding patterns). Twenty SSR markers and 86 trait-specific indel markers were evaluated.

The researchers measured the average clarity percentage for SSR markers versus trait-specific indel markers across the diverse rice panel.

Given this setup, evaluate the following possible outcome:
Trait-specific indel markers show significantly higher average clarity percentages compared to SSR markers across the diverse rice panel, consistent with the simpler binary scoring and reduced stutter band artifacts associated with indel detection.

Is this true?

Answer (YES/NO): YES